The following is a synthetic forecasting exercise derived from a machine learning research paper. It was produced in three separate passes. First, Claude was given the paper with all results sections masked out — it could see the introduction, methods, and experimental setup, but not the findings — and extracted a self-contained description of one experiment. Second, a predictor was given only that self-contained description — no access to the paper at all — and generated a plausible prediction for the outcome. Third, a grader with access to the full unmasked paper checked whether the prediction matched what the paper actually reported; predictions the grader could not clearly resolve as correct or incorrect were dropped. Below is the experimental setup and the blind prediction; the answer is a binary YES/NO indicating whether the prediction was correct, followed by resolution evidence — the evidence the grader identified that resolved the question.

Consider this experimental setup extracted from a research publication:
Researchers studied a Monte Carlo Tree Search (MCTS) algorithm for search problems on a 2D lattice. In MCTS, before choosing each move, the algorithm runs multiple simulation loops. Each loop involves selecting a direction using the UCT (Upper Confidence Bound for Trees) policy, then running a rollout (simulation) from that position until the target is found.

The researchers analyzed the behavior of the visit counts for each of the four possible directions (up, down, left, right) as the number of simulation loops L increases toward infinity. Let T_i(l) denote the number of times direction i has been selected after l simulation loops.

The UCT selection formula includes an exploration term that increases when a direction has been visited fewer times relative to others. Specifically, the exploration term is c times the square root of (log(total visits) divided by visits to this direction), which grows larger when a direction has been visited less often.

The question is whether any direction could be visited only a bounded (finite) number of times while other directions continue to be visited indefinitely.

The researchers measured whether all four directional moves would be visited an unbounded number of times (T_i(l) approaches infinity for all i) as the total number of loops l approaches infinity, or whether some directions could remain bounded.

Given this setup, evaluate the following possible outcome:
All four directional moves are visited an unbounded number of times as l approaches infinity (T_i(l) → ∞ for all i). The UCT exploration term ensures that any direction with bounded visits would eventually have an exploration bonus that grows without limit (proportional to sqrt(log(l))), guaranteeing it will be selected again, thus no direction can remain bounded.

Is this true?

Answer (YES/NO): YES